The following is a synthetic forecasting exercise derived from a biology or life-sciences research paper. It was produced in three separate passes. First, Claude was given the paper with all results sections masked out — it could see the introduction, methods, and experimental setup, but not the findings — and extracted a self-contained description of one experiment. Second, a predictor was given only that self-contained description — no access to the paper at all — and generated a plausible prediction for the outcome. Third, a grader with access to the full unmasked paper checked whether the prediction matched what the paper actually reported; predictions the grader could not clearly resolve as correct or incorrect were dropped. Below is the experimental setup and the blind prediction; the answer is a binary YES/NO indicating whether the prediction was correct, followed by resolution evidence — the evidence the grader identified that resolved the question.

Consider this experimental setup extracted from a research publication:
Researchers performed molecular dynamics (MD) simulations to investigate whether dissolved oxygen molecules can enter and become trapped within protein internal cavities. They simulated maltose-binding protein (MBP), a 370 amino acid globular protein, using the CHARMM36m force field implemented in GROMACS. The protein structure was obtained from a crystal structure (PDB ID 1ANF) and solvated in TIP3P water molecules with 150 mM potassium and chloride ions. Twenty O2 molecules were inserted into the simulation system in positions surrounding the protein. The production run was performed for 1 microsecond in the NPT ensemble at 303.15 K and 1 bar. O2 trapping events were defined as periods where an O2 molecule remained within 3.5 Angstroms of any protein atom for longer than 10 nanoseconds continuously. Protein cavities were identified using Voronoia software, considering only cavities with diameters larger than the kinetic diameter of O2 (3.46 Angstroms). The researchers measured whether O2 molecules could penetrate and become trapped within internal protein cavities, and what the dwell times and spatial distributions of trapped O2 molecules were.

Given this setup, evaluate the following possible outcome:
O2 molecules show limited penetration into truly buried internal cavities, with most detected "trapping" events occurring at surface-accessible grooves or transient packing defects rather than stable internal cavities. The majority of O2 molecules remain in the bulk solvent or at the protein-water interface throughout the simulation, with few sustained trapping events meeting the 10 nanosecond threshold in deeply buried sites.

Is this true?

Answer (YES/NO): NO